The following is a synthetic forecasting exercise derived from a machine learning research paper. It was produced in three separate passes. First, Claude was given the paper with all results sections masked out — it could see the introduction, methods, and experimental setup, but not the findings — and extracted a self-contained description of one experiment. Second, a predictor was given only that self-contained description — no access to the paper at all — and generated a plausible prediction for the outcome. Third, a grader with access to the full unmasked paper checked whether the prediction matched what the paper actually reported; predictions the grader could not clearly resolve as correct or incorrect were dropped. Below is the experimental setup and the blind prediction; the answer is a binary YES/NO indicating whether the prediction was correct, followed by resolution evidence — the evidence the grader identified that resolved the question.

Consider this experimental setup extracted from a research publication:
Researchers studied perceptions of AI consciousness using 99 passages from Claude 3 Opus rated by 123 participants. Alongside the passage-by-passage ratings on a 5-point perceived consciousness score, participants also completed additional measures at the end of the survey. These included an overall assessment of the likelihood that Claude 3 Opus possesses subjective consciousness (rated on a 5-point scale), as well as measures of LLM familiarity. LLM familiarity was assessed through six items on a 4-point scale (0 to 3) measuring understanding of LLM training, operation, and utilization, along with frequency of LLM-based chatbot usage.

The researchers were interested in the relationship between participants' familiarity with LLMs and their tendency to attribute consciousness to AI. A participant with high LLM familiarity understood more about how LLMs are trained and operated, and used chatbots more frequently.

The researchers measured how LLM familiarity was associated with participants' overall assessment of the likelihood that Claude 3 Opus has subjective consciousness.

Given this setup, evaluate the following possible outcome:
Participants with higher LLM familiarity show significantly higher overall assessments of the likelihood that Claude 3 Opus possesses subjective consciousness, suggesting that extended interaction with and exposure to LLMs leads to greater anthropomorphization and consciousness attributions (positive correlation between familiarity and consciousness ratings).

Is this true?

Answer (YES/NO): YES